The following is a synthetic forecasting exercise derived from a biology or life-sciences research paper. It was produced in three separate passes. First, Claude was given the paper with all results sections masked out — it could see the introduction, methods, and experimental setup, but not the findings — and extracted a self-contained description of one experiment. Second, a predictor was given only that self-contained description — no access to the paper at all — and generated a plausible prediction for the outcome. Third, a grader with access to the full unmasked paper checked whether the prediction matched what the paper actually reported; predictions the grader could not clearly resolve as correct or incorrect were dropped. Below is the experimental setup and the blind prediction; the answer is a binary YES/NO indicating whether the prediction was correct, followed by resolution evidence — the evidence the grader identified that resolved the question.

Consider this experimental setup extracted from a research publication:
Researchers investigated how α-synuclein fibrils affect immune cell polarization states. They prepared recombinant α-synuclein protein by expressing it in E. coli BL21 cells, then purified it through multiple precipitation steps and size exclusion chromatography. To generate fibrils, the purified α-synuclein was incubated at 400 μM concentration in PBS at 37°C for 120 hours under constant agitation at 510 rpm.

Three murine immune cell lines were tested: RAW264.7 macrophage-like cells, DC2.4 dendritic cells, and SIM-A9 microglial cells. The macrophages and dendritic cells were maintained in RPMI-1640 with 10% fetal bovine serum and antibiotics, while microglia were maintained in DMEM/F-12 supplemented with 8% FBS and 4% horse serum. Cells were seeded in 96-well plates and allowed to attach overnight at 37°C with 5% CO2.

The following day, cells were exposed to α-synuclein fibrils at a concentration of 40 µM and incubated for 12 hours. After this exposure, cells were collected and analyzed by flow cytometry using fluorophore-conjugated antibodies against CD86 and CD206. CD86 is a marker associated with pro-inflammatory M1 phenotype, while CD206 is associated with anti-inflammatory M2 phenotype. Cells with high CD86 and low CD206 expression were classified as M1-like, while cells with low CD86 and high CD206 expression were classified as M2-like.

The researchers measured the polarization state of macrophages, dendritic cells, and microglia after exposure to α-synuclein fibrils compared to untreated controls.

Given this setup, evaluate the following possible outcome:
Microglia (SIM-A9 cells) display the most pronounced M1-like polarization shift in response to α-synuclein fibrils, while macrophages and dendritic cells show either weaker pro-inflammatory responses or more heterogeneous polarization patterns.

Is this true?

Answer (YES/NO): NO